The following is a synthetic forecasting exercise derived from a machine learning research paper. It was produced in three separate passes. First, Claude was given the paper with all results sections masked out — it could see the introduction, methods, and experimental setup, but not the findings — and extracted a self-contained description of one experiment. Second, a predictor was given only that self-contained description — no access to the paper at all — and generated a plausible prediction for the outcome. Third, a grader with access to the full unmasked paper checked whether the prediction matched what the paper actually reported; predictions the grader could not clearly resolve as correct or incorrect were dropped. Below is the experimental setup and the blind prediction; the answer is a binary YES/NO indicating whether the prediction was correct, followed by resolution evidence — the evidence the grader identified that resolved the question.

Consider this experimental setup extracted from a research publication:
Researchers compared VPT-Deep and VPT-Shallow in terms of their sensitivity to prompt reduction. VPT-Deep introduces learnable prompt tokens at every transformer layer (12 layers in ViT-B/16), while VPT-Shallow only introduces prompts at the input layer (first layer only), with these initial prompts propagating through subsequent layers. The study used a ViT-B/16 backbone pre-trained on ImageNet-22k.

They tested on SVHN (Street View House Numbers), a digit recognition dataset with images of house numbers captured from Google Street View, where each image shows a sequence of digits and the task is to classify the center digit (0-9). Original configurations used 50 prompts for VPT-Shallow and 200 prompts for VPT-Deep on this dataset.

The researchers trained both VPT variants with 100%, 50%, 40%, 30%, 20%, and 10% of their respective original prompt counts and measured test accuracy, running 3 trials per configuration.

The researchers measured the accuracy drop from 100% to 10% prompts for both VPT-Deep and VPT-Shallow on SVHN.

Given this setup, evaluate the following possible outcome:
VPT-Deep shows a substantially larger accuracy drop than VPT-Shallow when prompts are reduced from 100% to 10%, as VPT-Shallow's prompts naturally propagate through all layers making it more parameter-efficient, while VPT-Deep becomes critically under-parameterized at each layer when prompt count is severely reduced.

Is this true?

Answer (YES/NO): NO